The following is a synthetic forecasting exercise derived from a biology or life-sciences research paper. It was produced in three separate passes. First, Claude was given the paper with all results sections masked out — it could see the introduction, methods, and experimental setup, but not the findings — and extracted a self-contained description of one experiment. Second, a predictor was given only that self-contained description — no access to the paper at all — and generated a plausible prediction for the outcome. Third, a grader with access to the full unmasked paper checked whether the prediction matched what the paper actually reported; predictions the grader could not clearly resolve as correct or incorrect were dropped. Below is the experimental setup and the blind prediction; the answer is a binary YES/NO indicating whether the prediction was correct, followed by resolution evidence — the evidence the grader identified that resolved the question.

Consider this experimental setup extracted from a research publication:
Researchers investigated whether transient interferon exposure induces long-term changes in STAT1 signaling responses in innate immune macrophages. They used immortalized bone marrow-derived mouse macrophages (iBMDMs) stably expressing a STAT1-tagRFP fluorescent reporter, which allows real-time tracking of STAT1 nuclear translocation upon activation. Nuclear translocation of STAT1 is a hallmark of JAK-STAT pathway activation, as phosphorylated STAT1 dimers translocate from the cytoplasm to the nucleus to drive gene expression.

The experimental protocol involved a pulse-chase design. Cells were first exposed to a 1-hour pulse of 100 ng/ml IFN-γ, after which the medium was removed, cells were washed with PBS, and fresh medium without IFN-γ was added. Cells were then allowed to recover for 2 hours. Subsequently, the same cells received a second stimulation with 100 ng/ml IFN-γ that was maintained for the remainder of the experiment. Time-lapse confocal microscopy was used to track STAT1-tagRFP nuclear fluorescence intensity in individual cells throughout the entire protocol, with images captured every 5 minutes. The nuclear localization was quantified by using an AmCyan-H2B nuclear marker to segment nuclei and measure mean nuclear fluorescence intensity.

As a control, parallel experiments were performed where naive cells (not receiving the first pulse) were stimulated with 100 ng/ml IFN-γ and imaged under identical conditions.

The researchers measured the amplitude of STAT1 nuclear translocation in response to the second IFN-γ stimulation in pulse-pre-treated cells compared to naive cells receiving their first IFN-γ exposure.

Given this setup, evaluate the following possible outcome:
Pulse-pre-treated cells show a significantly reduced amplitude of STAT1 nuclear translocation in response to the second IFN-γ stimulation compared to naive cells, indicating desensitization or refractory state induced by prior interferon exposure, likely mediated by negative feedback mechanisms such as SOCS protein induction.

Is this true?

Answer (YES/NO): NO